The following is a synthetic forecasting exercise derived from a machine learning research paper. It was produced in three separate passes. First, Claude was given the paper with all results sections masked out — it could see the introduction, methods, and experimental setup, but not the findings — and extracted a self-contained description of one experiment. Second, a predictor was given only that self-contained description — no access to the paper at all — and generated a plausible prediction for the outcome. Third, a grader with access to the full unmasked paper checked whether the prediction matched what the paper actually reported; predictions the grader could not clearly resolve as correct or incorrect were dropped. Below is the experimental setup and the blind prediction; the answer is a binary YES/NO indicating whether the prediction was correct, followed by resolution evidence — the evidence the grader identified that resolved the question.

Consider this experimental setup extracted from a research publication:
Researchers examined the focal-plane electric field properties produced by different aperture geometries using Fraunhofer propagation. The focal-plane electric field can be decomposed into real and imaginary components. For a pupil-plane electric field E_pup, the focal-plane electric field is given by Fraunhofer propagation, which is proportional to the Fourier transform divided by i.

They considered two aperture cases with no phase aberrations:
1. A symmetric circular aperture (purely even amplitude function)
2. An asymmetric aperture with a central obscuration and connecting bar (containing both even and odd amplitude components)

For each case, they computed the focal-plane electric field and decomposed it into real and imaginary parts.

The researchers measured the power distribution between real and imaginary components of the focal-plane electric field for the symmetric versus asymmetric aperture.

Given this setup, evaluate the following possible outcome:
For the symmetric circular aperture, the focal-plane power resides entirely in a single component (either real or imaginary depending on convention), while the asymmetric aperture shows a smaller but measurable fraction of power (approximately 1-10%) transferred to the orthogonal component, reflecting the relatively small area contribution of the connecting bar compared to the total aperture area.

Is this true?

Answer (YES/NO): YES